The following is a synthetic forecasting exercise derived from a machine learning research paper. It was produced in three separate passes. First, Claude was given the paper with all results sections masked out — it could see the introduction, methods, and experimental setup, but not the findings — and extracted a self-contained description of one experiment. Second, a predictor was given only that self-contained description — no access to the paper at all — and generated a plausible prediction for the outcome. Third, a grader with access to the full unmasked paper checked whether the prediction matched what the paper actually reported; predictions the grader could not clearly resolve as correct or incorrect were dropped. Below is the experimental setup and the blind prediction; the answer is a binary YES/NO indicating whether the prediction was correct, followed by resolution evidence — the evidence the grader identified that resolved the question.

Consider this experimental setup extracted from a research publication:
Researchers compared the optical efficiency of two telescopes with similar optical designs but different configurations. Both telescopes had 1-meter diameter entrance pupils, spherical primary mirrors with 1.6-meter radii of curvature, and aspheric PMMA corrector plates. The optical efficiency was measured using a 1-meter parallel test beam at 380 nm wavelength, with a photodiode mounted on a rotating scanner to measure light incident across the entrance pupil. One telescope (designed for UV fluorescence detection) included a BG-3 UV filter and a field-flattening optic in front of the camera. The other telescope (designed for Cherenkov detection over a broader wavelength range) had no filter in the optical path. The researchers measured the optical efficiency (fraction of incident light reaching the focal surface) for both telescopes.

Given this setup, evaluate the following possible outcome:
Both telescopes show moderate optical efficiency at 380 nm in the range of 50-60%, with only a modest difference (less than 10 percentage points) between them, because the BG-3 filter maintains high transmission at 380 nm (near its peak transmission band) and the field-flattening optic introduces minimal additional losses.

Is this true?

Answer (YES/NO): NO